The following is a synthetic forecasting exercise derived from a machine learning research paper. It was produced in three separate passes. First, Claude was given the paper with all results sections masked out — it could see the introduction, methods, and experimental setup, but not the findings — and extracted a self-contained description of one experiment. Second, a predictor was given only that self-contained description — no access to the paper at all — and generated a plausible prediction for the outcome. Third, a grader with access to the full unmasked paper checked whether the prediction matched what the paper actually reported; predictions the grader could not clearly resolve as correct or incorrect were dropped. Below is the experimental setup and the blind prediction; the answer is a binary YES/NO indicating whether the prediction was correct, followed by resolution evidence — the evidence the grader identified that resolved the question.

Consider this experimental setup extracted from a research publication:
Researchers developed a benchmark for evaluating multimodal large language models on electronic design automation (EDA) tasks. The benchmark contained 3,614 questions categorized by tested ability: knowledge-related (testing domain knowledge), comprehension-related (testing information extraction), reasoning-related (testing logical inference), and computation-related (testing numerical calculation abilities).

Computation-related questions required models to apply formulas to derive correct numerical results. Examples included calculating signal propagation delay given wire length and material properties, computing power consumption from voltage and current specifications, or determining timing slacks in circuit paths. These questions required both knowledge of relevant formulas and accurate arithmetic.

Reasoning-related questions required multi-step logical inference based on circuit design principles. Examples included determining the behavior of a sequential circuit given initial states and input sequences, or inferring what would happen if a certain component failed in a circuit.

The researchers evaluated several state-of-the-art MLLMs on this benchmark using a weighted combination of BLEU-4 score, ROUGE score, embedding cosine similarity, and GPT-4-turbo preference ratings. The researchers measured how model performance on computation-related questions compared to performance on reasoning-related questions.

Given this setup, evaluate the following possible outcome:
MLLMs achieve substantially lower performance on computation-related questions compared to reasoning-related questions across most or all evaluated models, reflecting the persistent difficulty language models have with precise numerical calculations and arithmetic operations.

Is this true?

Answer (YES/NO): YES